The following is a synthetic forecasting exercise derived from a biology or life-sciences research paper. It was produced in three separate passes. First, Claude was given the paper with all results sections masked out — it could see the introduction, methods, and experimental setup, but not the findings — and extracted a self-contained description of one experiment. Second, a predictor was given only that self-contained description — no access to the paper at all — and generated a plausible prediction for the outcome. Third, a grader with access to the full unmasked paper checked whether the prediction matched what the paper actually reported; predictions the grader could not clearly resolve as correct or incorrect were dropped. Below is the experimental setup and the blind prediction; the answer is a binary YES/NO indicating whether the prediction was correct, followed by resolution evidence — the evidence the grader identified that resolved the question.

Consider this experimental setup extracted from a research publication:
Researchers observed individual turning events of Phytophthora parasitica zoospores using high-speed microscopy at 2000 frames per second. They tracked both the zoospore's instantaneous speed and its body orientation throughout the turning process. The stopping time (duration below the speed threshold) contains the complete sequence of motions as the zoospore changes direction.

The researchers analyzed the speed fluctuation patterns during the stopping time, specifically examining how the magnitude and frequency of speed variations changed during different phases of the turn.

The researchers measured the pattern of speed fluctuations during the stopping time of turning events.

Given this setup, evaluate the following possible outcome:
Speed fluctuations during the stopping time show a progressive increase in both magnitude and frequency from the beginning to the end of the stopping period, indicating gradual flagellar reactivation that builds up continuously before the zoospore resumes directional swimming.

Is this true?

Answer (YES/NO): NO